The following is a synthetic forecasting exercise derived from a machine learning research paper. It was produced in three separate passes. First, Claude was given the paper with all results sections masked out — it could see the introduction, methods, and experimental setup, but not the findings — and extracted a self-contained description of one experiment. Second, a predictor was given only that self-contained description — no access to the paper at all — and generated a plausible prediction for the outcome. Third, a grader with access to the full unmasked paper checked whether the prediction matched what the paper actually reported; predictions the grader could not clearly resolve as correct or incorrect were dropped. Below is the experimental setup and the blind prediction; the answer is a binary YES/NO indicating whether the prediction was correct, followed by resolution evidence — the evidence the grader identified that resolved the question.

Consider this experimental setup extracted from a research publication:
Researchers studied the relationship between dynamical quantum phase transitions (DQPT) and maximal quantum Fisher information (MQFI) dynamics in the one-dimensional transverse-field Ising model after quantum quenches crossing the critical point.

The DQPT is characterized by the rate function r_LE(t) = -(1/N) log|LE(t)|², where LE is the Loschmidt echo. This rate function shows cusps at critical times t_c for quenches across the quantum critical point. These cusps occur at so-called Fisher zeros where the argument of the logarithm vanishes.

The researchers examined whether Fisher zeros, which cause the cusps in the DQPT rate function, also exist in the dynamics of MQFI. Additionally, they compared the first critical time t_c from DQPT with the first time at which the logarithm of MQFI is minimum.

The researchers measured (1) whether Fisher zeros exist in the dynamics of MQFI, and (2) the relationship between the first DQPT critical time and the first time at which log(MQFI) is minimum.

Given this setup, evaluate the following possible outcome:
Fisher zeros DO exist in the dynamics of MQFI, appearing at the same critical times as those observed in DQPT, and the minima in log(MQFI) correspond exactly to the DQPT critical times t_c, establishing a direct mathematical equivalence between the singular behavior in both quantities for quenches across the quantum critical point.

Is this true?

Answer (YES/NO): NO